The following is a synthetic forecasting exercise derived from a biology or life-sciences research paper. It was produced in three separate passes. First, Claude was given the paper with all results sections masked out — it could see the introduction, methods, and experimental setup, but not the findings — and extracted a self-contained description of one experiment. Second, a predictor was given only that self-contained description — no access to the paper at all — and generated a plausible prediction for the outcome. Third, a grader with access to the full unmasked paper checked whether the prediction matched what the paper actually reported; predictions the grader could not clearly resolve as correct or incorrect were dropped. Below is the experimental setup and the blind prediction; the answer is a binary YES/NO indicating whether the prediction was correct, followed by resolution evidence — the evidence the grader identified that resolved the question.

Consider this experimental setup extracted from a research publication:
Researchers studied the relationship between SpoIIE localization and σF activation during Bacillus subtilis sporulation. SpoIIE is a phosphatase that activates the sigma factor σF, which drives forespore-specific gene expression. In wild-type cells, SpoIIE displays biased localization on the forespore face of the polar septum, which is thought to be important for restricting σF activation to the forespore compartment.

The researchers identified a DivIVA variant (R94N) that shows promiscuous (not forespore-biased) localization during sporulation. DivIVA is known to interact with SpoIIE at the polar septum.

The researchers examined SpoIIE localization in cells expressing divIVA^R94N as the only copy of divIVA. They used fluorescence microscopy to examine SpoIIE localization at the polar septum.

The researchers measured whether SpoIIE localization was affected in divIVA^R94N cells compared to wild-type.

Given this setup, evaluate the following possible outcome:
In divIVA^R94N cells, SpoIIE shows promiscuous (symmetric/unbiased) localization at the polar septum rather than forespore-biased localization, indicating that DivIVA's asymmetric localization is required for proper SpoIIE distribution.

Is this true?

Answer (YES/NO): YES